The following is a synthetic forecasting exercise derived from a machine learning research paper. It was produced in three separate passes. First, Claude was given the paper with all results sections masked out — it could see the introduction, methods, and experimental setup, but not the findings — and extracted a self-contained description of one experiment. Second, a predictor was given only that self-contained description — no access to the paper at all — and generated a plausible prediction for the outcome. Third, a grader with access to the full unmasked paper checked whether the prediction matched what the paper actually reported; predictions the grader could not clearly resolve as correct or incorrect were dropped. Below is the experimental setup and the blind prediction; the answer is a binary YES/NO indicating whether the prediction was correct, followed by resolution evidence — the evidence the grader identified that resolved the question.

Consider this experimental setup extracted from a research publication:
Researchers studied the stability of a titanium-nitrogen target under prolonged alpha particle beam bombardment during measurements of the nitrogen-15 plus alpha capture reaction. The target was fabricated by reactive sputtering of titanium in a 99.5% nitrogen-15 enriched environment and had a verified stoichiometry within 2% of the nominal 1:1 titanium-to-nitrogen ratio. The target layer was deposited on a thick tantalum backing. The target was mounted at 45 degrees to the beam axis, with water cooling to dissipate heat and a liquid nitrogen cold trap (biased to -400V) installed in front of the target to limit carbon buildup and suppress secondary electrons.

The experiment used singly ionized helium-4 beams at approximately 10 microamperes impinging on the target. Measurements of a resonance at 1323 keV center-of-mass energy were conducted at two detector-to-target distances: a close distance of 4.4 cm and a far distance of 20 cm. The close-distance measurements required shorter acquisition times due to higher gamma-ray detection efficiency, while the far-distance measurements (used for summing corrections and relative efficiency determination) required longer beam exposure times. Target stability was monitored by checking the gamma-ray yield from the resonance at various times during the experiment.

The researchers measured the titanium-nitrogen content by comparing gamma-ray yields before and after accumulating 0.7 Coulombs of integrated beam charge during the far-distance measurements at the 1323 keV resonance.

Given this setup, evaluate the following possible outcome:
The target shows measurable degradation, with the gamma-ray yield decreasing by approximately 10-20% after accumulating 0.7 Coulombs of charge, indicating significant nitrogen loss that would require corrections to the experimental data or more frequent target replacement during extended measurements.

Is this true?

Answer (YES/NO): NO